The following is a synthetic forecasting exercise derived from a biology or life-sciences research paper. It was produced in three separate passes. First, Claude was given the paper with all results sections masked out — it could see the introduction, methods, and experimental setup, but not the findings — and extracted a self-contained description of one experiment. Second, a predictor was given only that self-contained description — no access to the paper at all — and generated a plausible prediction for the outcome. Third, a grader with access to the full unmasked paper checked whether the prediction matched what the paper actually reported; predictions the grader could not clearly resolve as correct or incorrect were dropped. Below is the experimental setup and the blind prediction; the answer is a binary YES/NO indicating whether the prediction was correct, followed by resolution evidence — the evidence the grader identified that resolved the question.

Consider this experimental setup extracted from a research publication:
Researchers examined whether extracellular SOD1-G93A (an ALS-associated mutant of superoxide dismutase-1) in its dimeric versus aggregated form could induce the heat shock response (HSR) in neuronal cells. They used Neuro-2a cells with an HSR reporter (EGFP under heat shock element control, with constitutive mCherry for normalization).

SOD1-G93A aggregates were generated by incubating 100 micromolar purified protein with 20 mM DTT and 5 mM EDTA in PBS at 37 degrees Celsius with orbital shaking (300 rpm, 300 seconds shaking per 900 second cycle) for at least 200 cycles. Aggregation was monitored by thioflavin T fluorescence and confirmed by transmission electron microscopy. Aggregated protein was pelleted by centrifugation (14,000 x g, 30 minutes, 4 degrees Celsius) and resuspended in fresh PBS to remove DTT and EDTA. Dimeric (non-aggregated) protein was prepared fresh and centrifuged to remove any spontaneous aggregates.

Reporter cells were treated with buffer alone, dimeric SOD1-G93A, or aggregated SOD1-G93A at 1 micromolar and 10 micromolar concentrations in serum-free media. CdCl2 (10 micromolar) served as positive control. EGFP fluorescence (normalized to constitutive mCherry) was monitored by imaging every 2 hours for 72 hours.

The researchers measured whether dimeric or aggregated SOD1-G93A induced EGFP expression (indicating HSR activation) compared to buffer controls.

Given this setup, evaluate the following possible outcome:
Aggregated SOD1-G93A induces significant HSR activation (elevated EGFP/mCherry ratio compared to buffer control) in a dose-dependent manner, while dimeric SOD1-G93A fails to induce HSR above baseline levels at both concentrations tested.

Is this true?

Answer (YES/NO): NO